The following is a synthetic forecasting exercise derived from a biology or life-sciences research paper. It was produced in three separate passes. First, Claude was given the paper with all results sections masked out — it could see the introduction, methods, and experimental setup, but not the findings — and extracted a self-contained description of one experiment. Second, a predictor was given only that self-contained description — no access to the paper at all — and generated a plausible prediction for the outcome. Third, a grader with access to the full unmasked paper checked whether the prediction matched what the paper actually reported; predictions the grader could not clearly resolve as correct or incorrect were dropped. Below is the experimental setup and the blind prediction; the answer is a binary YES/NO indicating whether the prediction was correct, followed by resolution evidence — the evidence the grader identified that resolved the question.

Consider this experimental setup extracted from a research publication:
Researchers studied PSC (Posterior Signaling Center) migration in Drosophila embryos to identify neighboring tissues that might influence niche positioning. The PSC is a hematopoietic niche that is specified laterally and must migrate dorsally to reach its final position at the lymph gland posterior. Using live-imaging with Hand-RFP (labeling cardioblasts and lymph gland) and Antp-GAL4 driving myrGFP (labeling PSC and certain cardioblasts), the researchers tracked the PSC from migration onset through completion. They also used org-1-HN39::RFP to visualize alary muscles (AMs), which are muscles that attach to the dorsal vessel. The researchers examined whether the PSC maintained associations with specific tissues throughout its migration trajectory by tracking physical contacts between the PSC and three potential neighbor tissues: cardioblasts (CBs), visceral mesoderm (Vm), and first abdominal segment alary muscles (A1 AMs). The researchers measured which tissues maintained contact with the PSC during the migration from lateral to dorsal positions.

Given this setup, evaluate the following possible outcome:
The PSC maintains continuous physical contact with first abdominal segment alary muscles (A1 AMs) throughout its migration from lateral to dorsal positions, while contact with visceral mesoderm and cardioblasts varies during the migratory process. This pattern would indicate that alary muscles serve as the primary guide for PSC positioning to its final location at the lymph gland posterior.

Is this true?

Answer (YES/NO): NO